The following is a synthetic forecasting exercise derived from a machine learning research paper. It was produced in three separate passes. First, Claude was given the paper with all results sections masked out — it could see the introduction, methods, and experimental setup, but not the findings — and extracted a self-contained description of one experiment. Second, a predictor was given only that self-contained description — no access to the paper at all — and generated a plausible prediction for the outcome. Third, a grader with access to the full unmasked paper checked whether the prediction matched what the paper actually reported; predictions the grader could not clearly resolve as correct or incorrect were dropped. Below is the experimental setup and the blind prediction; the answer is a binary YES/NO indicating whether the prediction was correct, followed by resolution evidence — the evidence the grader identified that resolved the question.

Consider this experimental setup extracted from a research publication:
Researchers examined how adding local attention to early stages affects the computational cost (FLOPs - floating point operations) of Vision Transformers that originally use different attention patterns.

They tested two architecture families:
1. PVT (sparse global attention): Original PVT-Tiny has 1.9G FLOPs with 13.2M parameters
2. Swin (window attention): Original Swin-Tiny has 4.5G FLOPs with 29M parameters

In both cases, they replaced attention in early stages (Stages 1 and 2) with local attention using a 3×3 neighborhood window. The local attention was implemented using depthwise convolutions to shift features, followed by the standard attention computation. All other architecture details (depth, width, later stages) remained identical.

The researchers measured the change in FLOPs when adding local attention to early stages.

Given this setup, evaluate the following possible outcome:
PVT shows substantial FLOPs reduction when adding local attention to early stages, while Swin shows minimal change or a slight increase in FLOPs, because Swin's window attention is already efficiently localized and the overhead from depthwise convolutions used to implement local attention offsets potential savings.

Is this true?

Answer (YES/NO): NO